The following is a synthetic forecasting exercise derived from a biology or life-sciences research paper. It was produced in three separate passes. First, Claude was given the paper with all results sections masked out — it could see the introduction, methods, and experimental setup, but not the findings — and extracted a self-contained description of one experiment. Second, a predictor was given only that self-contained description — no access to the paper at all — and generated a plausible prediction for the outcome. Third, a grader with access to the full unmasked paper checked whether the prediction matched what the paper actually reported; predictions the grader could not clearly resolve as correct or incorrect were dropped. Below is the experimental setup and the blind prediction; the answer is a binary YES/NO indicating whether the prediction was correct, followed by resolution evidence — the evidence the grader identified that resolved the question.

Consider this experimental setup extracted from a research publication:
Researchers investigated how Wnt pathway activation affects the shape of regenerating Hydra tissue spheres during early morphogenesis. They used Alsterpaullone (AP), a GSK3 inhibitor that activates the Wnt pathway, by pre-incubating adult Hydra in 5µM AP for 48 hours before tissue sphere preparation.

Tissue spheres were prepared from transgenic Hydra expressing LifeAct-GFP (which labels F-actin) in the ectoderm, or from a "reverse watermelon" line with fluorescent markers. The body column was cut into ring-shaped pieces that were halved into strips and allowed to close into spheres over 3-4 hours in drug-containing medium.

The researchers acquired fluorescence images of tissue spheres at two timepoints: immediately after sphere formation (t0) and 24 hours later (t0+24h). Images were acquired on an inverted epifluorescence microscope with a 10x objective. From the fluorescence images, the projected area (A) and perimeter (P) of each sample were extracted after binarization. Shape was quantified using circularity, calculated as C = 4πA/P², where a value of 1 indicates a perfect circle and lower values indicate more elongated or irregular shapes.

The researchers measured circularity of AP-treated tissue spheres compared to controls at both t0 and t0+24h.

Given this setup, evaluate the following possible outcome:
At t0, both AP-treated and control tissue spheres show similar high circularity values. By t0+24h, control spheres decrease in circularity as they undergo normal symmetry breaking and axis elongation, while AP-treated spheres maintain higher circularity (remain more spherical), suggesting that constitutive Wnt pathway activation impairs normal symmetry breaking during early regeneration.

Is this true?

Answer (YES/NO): NO